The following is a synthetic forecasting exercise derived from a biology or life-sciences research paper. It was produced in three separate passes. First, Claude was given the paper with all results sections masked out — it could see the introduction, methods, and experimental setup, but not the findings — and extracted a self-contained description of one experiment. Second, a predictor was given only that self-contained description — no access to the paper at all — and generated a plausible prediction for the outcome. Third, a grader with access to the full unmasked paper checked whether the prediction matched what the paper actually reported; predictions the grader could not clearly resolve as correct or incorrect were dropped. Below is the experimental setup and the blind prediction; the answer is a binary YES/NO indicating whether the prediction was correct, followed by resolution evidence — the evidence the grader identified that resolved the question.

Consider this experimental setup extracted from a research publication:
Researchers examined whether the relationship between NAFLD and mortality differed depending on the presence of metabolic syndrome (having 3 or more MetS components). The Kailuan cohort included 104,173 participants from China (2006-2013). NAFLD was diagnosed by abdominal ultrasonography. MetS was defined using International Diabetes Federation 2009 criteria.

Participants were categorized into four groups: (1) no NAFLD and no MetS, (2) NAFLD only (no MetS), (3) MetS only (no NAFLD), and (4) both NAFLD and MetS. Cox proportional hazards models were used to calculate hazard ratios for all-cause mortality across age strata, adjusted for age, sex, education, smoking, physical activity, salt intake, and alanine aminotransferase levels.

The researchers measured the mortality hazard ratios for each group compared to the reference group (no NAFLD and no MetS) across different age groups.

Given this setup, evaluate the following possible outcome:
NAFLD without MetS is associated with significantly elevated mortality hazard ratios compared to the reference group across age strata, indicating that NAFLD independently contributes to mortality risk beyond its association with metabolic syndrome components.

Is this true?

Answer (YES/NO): NO